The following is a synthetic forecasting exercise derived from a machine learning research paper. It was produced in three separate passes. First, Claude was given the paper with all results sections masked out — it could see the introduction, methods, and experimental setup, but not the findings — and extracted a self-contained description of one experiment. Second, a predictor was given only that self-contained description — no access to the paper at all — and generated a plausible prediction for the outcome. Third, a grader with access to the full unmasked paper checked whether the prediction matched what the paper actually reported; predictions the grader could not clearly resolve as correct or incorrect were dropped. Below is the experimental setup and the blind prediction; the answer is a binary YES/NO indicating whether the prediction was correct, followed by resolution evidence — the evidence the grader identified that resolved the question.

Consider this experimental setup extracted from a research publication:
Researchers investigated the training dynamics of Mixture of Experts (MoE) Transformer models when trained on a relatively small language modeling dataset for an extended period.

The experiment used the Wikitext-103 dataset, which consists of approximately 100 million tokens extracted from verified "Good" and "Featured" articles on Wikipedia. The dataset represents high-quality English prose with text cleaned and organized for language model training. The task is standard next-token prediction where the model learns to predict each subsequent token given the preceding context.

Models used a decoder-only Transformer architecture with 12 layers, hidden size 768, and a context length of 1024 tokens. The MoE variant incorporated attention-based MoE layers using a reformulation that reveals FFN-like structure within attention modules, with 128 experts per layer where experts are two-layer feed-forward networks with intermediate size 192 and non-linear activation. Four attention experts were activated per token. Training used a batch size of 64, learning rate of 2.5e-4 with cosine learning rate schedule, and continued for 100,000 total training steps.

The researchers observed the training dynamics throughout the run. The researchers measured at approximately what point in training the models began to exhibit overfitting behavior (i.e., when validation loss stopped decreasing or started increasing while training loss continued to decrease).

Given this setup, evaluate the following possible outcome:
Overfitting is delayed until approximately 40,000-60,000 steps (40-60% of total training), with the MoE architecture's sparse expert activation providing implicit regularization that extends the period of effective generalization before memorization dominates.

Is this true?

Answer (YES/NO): NO